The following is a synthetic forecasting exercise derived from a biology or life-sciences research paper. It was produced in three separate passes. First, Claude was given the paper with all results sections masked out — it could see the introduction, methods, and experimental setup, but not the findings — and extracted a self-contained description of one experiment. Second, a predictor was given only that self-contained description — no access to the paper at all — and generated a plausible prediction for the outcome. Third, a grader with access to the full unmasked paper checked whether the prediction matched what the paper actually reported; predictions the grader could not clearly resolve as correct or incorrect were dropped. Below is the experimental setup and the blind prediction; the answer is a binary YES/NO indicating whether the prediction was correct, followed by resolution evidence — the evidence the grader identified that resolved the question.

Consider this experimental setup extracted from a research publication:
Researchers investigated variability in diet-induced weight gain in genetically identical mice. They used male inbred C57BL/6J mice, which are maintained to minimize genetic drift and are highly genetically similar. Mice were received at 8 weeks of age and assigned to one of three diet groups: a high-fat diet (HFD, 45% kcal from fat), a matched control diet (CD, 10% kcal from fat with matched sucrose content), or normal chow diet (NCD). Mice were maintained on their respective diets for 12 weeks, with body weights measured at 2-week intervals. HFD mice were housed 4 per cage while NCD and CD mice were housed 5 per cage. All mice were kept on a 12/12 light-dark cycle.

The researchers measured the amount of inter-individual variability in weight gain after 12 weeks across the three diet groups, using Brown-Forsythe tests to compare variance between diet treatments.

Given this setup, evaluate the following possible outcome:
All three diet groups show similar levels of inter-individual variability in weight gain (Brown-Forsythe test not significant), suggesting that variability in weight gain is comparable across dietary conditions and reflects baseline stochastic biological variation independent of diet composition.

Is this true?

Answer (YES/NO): NO